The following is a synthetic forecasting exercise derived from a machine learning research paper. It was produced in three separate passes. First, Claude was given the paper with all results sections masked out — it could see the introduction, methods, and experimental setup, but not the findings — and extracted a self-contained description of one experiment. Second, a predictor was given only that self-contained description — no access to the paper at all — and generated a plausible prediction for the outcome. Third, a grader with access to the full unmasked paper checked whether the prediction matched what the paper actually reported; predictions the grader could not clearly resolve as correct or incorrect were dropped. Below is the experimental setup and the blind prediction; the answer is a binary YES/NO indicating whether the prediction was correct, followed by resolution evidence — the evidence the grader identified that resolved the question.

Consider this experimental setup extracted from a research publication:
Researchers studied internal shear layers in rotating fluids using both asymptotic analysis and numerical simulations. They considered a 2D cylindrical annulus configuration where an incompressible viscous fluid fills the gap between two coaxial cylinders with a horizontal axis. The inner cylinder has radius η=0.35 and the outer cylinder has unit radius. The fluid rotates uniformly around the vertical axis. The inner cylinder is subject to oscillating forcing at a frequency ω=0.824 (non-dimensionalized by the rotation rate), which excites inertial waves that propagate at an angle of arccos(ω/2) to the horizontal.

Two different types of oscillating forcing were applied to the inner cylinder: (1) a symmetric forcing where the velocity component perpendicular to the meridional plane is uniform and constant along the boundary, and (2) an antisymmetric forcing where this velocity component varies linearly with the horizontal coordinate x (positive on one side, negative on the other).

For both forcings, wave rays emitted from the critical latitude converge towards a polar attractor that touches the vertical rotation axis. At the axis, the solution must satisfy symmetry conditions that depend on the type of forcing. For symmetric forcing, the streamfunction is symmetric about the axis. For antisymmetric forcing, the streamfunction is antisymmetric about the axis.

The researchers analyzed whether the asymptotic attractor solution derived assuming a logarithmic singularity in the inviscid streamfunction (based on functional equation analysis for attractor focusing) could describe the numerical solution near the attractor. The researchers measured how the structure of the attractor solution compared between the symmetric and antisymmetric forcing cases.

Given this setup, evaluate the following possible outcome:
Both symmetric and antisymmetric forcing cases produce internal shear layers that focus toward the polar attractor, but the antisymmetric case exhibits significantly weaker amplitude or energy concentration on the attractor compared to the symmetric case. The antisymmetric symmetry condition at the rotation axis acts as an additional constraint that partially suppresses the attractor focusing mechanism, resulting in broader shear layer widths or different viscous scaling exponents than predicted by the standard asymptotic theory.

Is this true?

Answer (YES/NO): NO